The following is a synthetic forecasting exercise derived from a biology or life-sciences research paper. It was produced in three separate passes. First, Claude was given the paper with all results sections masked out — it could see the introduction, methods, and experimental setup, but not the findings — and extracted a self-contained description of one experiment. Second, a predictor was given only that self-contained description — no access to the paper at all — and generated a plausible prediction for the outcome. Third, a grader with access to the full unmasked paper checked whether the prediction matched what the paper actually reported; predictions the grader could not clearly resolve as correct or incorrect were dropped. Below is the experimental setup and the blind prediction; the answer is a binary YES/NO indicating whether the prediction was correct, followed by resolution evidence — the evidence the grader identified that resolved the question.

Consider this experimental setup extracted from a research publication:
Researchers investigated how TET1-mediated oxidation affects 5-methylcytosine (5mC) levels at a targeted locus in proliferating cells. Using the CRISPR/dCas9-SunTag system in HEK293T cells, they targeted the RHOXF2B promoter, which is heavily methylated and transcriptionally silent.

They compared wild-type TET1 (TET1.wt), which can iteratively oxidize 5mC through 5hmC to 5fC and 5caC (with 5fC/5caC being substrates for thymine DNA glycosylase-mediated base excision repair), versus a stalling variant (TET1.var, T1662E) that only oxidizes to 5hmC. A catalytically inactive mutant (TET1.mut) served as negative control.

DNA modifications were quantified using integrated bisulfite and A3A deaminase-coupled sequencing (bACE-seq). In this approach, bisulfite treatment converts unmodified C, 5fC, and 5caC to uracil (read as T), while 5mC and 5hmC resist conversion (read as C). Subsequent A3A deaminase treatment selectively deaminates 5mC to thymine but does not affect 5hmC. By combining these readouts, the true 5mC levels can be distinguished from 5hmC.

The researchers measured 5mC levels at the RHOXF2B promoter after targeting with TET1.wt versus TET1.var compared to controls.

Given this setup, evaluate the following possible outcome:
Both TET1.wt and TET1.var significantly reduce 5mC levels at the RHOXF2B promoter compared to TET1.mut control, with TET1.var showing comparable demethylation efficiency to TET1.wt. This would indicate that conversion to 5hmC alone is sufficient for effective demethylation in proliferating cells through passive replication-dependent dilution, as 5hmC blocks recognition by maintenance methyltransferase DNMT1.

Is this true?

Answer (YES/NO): NO